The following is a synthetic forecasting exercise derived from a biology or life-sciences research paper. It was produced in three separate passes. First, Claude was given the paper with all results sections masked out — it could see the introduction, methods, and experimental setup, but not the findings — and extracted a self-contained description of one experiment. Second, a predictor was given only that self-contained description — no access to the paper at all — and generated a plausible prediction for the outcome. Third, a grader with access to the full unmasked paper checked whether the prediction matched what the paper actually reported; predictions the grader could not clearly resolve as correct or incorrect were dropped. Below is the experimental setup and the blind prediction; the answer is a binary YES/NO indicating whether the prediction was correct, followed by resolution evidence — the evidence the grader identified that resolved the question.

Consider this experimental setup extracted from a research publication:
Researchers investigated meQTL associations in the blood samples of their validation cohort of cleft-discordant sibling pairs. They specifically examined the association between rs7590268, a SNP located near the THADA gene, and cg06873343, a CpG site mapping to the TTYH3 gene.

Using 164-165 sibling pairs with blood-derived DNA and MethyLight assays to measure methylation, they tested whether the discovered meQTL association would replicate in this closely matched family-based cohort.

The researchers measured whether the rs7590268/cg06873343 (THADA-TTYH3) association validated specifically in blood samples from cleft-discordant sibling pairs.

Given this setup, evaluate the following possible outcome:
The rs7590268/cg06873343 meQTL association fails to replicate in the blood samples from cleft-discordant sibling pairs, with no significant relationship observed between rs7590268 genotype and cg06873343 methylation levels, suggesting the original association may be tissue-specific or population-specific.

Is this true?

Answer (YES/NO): NO